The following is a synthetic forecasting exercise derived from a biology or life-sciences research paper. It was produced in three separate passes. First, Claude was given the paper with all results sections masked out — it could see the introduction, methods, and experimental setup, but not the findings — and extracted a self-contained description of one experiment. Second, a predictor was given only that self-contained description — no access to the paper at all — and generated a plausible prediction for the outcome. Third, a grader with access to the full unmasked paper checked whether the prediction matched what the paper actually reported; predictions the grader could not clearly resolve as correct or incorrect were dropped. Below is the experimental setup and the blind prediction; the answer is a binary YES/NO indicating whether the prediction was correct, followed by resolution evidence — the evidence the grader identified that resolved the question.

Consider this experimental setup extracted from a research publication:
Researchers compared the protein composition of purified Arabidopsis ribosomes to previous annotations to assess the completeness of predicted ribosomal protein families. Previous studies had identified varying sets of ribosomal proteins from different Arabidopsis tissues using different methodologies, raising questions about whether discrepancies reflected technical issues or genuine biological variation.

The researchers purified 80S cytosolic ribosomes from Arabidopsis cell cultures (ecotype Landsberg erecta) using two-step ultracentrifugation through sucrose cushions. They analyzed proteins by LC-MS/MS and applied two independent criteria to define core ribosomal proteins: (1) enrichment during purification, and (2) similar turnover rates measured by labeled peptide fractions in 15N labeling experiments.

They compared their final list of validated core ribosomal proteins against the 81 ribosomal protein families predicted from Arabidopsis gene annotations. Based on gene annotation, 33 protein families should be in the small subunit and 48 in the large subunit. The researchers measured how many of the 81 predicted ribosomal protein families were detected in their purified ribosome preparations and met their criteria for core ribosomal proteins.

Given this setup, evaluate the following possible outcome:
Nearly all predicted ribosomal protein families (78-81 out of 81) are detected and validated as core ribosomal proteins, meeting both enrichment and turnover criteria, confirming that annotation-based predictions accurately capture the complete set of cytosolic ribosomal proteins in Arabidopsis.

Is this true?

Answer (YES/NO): NO